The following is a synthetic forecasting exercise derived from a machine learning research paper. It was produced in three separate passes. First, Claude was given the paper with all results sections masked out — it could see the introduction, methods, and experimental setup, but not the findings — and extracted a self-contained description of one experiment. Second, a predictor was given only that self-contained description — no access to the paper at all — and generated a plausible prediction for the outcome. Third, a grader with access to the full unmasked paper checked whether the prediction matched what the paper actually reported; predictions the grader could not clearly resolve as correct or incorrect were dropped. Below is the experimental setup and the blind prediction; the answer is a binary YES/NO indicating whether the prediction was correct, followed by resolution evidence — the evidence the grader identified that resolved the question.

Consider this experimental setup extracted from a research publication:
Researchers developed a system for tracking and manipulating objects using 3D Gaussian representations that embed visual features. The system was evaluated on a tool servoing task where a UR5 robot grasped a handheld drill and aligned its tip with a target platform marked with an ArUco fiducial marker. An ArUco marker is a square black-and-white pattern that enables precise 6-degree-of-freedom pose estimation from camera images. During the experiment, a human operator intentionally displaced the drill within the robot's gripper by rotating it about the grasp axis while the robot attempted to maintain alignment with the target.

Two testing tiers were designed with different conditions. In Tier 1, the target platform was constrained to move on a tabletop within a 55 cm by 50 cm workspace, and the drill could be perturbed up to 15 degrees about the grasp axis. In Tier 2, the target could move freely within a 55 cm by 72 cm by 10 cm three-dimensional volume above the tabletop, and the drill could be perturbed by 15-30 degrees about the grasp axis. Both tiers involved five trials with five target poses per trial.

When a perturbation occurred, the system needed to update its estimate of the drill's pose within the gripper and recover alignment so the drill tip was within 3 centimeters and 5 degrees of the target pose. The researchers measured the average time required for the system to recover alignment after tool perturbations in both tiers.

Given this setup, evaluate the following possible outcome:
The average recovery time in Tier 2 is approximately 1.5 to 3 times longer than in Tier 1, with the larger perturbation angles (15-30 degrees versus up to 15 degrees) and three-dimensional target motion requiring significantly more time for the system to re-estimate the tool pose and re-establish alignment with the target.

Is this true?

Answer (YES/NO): YES